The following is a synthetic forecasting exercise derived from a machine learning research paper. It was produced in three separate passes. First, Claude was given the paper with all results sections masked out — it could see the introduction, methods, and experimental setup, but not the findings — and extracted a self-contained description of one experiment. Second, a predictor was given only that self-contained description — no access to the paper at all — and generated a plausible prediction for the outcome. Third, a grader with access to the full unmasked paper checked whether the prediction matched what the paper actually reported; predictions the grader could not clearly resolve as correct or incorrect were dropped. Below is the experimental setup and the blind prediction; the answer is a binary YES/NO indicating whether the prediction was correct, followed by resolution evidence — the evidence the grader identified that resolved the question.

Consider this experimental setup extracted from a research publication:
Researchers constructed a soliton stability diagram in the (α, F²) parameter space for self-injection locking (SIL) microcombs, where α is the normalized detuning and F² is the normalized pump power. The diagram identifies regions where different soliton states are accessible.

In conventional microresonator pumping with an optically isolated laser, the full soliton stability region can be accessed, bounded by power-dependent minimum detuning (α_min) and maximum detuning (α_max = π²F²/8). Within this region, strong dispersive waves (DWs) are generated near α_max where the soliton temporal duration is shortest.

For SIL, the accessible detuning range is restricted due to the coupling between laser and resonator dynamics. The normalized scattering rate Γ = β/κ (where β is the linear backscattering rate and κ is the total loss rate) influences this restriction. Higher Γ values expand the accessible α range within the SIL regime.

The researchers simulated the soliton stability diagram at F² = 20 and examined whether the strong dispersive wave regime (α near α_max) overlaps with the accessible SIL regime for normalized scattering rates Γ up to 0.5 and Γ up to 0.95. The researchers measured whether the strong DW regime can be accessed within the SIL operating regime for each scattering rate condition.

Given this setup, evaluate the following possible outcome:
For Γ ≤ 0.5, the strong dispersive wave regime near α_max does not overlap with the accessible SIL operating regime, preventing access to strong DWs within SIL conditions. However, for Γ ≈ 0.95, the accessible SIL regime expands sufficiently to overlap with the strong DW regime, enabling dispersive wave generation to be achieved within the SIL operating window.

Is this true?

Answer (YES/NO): NO